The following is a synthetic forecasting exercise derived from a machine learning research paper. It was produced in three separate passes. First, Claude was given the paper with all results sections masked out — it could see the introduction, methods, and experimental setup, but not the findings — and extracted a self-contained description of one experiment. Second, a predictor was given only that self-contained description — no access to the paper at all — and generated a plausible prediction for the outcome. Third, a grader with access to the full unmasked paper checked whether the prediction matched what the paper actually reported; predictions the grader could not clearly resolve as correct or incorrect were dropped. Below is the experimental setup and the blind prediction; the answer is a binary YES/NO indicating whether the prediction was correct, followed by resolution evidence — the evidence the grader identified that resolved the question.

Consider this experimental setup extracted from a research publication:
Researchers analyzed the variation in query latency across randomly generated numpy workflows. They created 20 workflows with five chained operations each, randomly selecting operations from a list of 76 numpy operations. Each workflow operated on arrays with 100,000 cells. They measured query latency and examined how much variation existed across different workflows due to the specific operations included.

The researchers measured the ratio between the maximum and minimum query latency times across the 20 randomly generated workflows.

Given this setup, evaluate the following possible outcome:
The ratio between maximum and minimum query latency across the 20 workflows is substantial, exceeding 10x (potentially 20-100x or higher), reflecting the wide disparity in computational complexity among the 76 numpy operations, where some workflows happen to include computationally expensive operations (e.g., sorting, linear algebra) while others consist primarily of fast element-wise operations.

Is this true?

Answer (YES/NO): YES